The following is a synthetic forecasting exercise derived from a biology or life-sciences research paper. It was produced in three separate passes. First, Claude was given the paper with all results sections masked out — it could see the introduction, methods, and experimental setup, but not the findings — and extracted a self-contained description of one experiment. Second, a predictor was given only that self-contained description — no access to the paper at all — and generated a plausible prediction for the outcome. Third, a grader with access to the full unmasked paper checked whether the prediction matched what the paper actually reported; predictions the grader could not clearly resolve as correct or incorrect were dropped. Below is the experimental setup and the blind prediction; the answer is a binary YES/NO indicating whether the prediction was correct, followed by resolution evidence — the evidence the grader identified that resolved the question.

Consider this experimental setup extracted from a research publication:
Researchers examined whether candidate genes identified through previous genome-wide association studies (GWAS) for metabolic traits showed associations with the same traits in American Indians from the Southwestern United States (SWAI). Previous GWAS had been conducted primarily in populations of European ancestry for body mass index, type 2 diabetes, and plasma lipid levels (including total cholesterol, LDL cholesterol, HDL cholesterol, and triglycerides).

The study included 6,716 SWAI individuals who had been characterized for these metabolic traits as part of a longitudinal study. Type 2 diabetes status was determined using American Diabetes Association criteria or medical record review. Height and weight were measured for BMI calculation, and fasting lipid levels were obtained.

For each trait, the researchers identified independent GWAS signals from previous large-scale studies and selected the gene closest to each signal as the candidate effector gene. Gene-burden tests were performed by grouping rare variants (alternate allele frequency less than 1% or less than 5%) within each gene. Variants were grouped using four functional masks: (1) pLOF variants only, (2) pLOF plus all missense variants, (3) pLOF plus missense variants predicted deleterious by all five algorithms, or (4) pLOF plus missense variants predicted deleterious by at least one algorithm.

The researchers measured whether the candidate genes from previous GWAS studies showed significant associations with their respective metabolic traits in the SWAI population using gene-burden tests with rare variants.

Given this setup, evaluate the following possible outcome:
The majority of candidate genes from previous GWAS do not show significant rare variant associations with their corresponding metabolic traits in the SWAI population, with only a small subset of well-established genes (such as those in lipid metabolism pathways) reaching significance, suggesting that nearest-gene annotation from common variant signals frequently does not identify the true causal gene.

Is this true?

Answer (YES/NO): YES